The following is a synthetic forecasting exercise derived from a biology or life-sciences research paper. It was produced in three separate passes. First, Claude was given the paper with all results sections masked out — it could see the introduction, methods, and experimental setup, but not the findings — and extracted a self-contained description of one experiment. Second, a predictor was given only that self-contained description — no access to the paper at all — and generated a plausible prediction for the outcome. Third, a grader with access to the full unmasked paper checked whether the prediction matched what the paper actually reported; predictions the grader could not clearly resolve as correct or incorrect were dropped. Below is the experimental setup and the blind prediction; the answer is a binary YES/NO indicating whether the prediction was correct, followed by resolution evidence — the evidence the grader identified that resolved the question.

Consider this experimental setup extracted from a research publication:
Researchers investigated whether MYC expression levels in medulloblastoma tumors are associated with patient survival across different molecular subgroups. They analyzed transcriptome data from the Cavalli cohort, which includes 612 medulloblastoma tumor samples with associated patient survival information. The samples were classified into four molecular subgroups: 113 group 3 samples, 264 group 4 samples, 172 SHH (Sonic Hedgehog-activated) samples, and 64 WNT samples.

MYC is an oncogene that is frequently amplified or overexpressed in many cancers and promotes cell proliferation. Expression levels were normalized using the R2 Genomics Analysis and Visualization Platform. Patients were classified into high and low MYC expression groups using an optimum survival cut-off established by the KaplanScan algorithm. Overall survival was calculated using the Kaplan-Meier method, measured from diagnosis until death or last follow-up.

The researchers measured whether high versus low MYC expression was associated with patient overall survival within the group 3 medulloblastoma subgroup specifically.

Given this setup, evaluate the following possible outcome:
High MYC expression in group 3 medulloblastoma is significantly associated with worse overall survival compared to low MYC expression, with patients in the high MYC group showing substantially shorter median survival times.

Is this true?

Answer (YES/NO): YES